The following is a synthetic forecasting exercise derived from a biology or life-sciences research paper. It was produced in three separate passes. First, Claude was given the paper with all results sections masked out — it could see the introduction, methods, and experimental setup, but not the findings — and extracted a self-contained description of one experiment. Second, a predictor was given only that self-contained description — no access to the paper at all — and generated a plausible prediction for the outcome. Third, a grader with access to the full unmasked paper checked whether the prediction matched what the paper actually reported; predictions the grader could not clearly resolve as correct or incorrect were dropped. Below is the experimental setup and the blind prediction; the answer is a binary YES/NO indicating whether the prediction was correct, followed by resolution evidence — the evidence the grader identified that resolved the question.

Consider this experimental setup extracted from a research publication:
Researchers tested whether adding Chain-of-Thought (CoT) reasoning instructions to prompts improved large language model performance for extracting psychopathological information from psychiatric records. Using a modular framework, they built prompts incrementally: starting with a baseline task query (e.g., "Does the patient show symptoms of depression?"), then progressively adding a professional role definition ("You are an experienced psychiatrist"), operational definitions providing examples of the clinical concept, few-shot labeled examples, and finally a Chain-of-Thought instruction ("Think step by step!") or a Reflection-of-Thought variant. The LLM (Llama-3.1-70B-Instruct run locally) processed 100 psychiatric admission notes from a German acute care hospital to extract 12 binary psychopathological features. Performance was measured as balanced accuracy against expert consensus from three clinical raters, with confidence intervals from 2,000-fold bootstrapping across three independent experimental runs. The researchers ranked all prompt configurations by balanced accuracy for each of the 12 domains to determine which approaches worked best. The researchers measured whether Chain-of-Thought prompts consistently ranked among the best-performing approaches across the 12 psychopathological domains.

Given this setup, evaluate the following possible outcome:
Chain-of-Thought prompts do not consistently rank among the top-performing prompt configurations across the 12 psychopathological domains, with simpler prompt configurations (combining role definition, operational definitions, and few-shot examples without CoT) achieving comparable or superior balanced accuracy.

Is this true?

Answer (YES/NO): NO